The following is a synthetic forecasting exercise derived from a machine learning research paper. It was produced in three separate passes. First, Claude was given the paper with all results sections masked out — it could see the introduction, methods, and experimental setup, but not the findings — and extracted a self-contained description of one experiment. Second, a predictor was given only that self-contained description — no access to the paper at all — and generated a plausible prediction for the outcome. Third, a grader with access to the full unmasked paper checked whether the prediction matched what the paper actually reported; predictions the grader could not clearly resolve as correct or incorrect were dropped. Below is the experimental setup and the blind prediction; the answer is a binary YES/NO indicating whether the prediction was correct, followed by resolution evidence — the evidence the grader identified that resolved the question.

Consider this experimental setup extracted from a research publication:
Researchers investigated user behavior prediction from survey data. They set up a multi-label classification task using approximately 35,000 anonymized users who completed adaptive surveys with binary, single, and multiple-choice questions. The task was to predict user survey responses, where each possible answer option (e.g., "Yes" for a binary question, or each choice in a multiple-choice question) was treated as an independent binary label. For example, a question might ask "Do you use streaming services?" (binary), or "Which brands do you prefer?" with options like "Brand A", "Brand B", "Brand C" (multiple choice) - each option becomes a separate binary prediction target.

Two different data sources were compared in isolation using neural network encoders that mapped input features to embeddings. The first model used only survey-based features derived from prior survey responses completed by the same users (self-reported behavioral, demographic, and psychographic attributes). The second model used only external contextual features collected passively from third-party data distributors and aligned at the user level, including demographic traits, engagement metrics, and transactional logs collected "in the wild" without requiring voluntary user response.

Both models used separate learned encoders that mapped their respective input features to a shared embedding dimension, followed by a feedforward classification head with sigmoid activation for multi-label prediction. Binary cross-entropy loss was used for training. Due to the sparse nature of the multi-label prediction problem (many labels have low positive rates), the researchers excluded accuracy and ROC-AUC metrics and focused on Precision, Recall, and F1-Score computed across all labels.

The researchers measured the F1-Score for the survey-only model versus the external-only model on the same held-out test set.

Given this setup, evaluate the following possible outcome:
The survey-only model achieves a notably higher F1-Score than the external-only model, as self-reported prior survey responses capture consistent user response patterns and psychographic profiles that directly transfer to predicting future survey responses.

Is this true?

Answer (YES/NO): YES